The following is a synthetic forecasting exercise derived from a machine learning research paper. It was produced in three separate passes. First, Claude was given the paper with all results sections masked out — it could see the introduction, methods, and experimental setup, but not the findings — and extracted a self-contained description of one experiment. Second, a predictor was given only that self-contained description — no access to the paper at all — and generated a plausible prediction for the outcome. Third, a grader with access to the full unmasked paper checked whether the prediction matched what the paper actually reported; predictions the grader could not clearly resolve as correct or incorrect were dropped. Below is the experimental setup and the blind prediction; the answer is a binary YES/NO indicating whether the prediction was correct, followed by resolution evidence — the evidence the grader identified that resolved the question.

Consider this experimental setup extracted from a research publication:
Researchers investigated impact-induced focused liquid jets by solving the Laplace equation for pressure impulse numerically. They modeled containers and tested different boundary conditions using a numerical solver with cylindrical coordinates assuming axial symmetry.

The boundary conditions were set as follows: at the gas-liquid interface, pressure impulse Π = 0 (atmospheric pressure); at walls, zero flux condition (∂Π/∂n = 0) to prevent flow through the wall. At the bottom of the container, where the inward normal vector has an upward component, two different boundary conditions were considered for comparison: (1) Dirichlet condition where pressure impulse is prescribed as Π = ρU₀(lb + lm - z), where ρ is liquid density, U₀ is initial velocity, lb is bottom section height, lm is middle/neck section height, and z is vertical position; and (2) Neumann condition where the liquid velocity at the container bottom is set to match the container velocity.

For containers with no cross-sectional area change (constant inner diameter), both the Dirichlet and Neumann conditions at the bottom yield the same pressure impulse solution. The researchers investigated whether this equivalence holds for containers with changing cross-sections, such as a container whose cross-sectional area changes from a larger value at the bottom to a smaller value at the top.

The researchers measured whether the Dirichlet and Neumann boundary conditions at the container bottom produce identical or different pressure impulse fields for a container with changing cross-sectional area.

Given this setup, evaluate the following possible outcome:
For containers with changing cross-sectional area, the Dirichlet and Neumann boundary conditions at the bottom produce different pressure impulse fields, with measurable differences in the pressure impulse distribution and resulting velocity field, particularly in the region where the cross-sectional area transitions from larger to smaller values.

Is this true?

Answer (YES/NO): YES